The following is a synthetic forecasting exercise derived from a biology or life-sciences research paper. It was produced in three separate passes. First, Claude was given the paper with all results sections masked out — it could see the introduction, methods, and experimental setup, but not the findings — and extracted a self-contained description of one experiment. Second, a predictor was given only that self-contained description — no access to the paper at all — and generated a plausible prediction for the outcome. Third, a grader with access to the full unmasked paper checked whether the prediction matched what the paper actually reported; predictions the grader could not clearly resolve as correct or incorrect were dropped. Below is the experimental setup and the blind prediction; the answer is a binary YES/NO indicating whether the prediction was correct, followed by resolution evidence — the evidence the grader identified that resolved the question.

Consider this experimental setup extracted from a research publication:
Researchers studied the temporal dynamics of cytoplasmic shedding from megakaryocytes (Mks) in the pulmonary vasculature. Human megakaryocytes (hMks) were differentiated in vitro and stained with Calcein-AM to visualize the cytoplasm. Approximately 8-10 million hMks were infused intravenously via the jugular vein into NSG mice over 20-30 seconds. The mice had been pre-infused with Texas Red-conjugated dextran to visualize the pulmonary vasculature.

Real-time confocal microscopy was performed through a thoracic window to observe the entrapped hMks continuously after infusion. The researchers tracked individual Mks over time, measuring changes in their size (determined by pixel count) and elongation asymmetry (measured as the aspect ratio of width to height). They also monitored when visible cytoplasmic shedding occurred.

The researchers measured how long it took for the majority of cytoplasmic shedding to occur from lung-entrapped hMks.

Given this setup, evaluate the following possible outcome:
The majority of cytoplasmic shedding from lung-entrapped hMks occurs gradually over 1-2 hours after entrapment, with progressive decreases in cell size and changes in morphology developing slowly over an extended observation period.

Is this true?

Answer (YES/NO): NO